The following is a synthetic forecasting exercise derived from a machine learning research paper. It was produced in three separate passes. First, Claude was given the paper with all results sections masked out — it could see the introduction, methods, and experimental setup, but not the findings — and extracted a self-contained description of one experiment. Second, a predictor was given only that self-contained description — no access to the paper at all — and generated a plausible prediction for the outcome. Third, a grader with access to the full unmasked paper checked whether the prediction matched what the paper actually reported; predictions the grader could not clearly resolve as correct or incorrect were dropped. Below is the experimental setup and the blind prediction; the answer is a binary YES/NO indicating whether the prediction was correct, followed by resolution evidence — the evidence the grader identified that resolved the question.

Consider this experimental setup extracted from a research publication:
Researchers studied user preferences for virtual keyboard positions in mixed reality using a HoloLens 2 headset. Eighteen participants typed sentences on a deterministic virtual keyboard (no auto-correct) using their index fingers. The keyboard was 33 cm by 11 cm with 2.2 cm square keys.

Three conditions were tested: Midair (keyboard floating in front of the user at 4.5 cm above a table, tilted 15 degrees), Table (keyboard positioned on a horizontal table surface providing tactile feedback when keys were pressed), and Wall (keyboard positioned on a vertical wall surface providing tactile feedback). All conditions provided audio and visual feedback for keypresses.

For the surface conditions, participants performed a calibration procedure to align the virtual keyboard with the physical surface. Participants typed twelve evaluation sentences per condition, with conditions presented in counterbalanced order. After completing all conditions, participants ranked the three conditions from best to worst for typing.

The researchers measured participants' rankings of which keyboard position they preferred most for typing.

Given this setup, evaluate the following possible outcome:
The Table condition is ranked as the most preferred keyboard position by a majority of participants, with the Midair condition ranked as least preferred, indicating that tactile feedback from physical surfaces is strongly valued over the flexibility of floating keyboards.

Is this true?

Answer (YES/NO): NO